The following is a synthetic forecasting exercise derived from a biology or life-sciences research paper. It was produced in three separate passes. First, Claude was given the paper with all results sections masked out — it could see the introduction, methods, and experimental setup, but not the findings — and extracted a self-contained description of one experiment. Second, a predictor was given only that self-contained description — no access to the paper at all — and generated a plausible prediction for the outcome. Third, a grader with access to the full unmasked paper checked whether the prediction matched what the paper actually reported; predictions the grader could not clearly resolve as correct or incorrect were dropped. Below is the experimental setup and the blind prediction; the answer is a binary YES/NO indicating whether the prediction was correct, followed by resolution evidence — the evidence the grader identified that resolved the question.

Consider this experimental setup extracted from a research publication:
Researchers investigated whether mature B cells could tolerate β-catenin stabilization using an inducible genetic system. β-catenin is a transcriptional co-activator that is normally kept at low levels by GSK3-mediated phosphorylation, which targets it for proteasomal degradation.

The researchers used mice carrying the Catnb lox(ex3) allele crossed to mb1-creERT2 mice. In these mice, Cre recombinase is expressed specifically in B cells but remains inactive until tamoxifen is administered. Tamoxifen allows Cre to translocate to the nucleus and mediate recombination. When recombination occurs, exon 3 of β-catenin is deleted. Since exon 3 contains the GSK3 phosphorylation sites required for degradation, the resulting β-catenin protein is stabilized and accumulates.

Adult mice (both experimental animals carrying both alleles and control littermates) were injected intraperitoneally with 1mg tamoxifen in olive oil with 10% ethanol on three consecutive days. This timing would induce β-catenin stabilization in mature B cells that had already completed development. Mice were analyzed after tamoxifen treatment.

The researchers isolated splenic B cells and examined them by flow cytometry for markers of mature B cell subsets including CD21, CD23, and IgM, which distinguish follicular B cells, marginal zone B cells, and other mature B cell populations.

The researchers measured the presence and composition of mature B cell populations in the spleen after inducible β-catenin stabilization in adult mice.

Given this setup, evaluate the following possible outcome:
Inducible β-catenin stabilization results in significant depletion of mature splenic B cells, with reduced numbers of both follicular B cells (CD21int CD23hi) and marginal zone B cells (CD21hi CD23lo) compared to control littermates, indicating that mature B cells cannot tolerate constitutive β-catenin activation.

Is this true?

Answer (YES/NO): NO